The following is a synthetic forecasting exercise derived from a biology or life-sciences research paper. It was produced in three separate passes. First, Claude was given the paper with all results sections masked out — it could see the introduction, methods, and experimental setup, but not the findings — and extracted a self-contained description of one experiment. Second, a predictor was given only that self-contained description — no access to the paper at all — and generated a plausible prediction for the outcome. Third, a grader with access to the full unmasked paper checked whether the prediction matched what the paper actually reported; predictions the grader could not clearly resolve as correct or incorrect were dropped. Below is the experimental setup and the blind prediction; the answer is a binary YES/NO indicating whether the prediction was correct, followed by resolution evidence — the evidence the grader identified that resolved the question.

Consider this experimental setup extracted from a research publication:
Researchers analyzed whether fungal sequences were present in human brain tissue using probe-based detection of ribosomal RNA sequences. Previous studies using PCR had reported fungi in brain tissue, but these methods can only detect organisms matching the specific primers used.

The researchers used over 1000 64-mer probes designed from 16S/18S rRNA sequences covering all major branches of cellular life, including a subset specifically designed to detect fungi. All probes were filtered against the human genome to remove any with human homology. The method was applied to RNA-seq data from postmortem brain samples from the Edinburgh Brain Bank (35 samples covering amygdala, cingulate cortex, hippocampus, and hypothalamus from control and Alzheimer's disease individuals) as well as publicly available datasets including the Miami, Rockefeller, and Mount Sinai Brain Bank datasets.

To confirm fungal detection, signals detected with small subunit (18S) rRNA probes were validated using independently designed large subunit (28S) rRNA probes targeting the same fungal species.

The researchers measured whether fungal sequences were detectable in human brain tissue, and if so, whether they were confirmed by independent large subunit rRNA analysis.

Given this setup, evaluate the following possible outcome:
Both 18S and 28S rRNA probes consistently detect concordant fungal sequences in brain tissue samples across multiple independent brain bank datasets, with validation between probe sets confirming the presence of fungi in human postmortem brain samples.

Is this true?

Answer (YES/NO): YES